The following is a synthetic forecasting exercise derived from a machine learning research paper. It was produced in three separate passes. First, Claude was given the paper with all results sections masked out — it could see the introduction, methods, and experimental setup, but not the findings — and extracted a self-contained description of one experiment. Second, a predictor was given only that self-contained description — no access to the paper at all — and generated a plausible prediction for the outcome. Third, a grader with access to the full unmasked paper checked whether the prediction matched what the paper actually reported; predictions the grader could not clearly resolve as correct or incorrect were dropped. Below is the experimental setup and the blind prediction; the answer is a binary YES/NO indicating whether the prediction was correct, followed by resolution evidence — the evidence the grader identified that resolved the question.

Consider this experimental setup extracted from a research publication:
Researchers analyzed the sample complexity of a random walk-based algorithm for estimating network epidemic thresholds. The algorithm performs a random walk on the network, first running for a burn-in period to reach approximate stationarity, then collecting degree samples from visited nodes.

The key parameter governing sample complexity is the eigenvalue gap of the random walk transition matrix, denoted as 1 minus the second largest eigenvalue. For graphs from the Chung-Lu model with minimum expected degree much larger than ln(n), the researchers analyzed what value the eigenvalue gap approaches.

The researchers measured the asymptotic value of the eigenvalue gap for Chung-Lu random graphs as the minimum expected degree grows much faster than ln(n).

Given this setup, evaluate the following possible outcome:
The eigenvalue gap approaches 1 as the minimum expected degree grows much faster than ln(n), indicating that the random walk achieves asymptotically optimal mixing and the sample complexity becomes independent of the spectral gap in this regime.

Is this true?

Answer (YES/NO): YES